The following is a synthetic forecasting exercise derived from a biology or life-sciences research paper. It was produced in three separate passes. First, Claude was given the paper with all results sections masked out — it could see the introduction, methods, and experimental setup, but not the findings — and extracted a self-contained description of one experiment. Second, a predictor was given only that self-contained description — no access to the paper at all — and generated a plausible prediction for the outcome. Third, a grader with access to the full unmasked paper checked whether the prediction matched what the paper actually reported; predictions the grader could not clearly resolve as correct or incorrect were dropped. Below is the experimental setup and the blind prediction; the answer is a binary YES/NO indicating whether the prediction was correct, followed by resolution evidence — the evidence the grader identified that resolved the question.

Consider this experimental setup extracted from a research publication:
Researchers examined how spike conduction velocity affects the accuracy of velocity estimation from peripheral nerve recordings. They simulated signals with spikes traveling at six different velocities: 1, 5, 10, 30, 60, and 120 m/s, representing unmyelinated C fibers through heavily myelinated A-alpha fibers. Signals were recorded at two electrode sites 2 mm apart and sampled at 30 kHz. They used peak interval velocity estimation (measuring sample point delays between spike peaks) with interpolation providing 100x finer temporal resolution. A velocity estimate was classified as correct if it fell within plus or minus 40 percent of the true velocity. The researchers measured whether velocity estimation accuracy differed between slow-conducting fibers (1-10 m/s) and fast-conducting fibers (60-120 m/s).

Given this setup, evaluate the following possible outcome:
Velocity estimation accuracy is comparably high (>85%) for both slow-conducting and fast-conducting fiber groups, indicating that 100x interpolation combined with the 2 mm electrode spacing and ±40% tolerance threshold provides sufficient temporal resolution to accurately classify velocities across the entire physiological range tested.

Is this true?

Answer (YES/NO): NO